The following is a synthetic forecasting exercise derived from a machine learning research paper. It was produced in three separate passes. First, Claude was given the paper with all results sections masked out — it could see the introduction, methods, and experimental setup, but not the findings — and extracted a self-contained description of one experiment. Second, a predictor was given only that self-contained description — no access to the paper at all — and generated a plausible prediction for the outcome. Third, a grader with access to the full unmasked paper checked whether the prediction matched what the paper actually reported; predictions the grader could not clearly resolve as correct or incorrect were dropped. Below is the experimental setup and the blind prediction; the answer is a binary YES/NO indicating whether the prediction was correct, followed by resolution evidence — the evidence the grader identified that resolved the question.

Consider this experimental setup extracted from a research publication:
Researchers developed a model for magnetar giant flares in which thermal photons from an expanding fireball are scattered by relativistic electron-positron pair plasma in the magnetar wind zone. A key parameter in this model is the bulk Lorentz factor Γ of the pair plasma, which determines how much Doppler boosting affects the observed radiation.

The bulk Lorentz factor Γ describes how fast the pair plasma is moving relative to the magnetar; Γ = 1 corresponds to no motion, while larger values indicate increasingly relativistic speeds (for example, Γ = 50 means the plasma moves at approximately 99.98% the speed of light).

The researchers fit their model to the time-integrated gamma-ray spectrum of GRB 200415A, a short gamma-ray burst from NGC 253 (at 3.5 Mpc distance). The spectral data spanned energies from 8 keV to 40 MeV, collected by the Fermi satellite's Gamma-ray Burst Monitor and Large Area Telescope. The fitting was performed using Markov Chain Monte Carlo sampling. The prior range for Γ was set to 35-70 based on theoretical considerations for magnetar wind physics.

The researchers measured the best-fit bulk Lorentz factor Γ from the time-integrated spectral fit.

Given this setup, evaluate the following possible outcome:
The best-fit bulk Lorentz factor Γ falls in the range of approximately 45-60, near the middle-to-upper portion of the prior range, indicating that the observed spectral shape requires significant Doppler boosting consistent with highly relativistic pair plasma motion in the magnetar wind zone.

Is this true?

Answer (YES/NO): YES